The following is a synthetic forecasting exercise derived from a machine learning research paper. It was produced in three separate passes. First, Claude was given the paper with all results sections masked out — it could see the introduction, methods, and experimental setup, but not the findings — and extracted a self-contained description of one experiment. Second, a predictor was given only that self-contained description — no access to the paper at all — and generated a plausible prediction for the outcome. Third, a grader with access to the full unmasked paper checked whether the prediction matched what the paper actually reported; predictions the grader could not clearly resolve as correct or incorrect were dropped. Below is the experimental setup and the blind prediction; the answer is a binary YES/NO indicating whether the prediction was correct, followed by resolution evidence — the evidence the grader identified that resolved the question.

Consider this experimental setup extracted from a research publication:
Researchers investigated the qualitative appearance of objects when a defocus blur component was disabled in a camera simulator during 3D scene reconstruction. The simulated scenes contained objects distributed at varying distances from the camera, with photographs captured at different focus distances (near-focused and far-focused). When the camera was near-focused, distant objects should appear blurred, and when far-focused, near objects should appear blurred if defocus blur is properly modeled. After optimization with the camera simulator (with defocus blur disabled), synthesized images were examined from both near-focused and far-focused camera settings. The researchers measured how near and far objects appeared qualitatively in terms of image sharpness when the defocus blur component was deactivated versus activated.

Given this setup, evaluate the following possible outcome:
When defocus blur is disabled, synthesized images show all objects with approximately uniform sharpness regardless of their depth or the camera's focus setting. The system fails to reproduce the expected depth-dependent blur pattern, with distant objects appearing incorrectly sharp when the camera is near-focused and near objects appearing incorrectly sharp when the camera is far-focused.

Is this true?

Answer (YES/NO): YES